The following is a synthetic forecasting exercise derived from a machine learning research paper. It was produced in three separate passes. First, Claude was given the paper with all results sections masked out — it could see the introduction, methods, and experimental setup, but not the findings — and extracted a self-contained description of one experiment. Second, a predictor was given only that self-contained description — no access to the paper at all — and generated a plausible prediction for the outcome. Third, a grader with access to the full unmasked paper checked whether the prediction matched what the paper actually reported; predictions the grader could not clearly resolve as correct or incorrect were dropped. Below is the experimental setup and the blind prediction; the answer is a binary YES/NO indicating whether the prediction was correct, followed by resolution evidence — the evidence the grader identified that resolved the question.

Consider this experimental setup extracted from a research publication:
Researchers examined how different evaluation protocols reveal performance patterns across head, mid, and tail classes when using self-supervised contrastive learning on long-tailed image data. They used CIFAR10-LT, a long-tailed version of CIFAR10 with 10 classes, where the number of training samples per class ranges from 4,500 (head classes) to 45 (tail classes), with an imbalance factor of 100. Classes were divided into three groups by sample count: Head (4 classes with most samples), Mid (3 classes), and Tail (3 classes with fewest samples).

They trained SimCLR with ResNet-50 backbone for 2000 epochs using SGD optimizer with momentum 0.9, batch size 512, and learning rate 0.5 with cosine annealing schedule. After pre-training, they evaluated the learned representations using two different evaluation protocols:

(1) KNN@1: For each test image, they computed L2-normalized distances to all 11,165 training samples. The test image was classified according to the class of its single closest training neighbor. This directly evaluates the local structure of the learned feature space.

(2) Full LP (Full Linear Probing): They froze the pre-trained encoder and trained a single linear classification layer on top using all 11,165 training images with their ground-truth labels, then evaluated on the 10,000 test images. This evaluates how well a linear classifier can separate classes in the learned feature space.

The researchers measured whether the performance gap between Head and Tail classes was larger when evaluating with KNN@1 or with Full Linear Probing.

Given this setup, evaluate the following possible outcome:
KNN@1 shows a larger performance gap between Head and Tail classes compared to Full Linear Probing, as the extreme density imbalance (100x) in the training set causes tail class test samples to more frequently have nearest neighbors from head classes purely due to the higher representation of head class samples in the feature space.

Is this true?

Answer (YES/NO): YES